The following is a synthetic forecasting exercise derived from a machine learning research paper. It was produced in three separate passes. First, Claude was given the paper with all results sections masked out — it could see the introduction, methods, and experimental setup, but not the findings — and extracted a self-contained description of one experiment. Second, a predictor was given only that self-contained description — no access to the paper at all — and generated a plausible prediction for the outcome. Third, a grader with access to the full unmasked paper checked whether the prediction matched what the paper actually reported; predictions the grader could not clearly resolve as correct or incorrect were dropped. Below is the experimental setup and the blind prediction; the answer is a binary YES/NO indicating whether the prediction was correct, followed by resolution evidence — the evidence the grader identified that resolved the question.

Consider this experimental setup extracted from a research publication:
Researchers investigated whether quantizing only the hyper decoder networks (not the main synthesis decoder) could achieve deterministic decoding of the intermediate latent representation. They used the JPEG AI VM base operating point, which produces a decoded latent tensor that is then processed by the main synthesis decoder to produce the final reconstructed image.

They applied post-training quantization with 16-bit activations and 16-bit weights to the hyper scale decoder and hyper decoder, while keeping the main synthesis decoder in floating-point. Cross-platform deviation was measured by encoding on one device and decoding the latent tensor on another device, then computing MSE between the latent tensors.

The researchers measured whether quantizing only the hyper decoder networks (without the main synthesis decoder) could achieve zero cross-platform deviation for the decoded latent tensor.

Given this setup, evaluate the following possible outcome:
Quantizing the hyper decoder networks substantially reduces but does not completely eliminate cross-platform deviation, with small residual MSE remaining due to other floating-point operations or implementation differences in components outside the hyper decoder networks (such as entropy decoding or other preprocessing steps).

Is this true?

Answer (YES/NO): NO